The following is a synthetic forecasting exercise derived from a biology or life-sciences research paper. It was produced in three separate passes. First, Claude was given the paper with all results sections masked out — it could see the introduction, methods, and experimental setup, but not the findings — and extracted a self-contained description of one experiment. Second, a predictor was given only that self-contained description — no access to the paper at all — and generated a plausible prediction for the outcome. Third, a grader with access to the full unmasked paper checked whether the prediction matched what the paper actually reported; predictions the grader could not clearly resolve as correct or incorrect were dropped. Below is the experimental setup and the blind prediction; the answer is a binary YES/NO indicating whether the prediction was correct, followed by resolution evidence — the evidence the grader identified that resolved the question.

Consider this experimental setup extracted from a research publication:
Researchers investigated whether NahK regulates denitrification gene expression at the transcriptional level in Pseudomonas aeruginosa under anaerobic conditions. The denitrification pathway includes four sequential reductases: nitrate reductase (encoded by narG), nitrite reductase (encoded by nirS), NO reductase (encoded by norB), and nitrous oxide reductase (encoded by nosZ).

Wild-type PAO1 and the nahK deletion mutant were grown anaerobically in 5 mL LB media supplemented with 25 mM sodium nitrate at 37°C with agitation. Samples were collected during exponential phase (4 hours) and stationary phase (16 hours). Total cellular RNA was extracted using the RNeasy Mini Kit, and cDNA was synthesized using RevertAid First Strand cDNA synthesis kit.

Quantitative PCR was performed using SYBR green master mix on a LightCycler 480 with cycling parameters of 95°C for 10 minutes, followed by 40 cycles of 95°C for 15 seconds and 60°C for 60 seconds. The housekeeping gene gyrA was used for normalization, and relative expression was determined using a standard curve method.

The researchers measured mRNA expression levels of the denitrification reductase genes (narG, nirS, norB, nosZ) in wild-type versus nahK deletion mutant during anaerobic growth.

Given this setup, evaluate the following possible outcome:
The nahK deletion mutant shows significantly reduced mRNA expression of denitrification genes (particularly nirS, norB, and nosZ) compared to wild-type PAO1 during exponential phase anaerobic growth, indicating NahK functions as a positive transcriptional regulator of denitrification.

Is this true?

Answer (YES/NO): NO